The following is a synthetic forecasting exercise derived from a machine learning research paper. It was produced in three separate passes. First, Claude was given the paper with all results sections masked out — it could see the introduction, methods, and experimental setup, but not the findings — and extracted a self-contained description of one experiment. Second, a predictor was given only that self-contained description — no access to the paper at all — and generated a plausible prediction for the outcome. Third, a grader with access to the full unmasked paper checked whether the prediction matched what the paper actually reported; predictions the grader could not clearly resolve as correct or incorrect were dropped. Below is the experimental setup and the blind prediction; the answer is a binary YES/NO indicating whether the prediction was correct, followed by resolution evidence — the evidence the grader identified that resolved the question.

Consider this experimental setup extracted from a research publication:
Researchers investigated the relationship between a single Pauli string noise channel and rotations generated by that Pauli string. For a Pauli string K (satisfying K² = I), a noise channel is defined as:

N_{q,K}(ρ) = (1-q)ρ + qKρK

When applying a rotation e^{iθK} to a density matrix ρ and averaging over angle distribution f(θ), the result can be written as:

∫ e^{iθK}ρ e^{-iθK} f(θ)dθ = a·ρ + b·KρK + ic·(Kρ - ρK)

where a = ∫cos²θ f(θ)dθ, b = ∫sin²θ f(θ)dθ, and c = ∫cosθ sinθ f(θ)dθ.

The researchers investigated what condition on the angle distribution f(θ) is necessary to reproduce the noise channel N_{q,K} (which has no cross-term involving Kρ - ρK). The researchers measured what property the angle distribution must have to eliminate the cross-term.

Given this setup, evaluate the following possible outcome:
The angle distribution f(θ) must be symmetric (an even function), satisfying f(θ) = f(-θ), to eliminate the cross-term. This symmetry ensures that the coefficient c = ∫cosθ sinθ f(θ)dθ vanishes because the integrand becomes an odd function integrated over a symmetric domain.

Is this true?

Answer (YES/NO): NO